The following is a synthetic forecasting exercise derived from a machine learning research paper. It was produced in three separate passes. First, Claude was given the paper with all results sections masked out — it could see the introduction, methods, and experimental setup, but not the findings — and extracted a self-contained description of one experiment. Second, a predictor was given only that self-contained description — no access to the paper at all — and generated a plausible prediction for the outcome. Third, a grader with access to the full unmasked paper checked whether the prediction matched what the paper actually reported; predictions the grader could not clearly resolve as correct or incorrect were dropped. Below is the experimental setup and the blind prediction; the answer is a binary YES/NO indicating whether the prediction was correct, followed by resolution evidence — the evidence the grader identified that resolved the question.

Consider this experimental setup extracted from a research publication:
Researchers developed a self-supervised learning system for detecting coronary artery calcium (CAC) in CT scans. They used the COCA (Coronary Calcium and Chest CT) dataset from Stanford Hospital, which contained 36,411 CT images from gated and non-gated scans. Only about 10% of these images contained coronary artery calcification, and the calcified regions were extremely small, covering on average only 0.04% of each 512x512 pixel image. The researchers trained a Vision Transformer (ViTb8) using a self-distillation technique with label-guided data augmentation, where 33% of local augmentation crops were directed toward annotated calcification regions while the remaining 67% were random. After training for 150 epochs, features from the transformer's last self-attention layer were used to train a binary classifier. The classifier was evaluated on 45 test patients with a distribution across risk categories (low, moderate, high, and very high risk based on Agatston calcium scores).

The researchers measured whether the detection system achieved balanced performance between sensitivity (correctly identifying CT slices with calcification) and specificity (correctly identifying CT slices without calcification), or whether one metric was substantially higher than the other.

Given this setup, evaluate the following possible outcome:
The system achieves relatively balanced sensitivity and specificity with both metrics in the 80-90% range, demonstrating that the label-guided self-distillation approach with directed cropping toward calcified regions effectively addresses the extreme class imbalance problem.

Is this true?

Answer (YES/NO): YES